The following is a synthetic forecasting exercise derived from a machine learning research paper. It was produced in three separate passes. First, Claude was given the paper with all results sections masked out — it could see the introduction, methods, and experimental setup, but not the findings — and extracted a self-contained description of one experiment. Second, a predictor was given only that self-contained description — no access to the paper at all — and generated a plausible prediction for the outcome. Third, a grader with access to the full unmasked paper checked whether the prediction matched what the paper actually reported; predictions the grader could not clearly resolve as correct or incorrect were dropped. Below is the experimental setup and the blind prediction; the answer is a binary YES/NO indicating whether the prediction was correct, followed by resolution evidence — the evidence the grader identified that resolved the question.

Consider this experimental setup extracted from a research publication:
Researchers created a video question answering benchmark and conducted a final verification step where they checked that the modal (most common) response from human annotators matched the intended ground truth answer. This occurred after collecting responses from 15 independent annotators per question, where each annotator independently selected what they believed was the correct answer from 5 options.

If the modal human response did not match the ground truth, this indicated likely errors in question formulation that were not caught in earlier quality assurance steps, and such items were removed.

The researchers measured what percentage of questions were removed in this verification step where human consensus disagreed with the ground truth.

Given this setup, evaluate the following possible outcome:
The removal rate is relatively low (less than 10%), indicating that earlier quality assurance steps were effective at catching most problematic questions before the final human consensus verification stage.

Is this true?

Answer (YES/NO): NO